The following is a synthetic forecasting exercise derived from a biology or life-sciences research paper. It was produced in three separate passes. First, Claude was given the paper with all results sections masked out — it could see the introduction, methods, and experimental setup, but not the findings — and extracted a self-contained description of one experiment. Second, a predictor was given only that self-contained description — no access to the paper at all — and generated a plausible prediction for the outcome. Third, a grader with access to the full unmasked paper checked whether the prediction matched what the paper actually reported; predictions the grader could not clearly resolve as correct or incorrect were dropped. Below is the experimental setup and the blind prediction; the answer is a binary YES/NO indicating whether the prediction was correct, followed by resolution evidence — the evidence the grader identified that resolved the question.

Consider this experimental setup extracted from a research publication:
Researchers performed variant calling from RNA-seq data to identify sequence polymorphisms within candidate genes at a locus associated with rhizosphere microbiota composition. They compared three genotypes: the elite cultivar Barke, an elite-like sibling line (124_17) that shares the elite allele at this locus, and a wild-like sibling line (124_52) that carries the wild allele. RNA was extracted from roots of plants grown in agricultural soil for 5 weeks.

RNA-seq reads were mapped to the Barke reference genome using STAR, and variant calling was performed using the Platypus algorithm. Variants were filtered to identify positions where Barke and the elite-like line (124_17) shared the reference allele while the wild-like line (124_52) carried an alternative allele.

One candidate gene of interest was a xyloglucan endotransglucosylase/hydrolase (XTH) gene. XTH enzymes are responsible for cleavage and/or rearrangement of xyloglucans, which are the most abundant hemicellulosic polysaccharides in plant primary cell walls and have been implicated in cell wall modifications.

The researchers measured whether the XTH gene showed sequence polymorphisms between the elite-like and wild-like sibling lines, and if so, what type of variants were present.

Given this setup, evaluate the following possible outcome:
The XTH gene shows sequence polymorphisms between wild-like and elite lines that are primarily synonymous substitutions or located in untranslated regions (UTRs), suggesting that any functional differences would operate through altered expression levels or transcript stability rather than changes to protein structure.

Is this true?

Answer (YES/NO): NO